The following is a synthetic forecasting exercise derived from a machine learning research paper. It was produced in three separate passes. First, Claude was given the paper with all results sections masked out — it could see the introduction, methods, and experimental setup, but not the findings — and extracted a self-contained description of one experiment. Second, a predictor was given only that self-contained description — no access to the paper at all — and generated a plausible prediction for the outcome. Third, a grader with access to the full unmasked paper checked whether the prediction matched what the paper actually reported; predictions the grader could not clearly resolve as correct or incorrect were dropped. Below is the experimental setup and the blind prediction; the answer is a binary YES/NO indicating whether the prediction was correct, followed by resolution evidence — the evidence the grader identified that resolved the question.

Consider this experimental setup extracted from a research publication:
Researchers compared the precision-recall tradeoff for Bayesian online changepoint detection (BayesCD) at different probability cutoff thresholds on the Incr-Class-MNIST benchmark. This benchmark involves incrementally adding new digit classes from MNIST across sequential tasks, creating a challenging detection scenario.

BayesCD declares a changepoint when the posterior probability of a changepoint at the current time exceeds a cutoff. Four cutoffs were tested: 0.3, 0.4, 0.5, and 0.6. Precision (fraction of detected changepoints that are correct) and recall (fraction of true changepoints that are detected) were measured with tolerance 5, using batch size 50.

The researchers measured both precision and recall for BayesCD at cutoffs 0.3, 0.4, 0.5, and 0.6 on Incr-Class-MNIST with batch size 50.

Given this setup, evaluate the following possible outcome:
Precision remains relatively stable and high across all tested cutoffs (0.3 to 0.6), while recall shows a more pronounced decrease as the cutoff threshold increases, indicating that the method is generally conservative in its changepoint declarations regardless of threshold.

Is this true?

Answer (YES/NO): NO